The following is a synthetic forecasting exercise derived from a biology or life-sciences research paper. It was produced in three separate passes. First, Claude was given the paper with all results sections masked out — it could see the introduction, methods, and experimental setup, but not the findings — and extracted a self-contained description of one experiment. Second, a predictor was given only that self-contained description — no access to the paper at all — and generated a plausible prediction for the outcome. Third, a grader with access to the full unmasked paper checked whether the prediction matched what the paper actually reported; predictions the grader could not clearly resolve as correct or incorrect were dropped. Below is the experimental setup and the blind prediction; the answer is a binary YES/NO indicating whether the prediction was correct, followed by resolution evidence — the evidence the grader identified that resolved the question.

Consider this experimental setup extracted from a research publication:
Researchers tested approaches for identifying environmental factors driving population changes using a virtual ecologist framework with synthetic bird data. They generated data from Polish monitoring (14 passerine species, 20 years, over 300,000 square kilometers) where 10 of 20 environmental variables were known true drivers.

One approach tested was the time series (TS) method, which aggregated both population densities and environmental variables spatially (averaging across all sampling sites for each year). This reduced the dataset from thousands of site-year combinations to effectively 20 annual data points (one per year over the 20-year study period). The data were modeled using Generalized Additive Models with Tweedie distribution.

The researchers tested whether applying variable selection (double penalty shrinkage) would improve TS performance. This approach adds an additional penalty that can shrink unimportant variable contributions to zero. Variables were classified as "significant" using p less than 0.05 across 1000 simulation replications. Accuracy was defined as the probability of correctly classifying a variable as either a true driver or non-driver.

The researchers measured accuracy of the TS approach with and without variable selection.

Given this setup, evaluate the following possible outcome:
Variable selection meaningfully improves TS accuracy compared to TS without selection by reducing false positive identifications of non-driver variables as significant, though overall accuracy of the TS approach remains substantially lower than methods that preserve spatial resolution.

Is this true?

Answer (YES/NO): NO